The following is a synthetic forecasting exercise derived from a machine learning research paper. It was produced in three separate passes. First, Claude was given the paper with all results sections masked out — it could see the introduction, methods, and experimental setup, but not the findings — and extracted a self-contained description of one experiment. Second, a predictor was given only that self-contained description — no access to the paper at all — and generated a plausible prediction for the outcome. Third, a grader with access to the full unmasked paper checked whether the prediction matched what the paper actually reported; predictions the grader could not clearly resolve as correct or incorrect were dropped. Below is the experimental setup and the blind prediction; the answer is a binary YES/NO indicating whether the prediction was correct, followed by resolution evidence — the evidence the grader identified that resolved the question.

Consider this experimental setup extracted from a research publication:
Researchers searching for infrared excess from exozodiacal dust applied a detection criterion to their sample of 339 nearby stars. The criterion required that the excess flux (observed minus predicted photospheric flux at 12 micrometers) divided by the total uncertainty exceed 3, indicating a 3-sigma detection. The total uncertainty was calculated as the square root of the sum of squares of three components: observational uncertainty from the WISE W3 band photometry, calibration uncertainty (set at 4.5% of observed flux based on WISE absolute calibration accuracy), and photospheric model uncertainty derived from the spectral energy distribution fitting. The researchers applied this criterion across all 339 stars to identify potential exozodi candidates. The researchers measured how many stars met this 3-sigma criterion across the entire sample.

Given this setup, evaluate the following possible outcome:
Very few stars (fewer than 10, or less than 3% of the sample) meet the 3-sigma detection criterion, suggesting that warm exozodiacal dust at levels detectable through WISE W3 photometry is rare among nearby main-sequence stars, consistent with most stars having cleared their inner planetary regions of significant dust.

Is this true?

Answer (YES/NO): NO